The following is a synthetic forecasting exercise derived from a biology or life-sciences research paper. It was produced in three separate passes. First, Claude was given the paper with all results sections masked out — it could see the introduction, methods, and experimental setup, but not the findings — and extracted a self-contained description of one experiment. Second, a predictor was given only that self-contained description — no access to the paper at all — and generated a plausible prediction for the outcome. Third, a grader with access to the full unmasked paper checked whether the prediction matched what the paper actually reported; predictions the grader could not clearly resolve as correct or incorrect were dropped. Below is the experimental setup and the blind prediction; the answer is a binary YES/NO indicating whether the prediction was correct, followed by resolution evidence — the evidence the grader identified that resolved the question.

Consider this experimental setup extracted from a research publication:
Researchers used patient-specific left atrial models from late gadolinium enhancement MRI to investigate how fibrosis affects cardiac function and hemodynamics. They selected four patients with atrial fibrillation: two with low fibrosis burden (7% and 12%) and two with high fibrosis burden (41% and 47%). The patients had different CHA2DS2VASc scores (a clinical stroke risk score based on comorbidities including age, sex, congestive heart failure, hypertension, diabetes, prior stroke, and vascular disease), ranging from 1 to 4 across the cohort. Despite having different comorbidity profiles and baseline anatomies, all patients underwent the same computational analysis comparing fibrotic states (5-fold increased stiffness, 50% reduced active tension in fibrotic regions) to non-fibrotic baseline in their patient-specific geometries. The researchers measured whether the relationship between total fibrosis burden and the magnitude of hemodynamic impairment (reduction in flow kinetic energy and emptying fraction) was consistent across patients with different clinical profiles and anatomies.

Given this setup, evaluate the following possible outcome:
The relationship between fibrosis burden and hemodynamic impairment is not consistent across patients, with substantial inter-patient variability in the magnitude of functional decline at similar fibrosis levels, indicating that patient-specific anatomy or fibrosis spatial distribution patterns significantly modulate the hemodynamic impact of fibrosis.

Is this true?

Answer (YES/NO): NO